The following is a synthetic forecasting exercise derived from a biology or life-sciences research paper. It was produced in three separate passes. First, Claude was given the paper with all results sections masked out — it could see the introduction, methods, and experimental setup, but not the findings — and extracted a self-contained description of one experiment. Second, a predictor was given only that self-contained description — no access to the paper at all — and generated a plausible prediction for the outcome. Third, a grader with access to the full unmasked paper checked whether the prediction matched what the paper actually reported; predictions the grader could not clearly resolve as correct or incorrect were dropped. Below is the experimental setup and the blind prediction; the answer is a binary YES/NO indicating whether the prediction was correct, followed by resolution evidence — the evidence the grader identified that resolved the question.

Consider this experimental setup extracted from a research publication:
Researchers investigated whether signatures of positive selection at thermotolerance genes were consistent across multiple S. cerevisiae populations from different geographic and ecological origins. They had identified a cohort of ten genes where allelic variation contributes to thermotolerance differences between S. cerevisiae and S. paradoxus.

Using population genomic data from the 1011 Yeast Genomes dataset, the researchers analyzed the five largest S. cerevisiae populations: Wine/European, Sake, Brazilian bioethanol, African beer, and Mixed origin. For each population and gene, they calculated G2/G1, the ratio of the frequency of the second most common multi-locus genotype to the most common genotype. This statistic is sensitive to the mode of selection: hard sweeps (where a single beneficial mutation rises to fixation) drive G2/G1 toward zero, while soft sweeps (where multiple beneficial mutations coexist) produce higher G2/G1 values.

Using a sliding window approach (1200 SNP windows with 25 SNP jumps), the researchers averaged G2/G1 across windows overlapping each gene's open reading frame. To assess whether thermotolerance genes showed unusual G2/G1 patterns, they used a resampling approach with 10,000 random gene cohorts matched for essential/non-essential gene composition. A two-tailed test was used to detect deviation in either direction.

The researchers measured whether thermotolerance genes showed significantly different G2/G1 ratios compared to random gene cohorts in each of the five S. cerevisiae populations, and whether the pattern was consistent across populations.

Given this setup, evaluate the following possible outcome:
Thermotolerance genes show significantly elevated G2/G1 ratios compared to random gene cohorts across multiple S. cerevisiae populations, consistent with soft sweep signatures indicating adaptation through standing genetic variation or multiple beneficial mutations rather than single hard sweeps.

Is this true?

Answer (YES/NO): NO